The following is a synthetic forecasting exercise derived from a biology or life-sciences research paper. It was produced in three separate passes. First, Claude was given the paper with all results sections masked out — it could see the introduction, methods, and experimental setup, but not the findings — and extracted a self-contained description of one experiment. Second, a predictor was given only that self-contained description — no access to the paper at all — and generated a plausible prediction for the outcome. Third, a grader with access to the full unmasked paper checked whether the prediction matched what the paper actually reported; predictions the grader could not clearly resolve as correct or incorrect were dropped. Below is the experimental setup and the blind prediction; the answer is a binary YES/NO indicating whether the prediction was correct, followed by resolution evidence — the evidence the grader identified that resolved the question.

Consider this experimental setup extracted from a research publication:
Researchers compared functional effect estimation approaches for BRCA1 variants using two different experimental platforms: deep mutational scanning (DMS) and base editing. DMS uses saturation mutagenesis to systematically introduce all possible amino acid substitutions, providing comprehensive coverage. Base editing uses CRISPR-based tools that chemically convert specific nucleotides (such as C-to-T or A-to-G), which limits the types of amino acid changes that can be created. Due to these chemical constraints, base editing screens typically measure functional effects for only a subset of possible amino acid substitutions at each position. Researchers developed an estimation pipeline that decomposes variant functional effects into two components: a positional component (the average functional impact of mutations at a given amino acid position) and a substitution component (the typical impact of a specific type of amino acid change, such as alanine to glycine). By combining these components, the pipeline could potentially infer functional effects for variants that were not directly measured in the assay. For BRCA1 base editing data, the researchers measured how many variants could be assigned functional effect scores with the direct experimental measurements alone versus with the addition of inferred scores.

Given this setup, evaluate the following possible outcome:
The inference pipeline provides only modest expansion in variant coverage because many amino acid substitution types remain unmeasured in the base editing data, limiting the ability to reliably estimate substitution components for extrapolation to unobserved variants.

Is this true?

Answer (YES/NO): NO